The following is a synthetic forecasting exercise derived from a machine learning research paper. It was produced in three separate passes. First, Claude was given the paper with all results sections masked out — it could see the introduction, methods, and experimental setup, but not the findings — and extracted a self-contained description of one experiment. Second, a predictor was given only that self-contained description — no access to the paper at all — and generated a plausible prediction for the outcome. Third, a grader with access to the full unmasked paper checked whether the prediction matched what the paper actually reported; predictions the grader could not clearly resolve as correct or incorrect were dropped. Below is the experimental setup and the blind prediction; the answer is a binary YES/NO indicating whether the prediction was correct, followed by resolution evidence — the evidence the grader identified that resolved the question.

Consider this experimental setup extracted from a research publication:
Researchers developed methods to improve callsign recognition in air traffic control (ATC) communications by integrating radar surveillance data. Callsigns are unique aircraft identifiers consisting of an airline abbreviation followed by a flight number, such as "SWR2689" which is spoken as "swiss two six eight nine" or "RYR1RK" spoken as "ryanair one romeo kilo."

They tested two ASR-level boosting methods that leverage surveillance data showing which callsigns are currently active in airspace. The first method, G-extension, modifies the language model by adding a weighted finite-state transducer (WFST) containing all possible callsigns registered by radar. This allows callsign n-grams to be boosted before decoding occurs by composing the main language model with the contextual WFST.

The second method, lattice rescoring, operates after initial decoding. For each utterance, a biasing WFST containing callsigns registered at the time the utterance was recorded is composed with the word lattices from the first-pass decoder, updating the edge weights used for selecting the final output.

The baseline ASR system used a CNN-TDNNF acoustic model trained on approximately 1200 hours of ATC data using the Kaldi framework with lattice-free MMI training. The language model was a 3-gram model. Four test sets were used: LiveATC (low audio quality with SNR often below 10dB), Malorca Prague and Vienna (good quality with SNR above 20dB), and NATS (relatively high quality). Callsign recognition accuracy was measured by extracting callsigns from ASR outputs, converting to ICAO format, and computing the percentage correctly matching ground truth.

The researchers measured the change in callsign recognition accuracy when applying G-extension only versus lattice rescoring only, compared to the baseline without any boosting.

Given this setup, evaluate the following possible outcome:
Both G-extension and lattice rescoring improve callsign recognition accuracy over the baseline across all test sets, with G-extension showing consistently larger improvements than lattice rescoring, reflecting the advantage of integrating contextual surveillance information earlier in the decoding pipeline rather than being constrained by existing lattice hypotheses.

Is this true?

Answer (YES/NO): NO